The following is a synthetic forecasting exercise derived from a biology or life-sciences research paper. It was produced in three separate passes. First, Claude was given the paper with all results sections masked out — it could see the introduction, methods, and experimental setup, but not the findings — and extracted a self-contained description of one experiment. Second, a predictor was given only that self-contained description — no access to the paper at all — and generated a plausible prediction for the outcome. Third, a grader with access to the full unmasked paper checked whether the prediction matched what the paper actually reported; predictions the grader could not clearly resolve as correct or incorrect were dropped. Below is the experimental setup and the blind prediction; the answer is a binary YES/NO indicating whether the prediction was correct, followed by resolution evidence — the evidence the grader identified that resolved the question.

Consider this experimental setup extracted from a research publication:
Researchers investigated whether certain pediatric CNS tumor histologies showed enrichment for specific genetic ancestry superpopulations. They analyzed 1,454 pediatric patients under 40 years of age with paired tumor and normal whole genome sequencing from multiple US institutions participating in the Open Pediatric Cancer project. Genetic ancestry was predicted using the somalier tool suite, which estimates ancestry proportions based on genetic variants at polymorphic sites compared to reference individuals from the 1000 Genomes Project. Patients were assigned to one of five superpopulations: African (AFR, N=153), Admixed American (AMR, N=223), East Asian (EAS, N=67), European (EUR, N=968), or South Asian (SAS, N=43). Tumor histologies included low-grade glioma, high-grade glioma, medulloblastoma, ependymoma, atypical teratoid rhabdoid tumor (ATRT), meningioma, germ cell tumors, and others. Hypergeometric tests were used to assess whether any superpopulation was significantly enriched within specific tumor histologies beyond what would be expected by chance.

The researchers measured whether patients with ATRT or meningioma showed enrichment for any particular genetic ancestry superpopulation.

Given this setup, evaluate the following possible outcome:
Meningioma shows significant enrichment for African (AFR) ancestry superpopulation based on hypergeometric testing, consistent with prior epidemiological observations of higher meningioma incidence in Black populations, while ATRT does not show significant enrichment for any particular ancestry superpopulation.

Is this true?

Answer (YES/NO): NO